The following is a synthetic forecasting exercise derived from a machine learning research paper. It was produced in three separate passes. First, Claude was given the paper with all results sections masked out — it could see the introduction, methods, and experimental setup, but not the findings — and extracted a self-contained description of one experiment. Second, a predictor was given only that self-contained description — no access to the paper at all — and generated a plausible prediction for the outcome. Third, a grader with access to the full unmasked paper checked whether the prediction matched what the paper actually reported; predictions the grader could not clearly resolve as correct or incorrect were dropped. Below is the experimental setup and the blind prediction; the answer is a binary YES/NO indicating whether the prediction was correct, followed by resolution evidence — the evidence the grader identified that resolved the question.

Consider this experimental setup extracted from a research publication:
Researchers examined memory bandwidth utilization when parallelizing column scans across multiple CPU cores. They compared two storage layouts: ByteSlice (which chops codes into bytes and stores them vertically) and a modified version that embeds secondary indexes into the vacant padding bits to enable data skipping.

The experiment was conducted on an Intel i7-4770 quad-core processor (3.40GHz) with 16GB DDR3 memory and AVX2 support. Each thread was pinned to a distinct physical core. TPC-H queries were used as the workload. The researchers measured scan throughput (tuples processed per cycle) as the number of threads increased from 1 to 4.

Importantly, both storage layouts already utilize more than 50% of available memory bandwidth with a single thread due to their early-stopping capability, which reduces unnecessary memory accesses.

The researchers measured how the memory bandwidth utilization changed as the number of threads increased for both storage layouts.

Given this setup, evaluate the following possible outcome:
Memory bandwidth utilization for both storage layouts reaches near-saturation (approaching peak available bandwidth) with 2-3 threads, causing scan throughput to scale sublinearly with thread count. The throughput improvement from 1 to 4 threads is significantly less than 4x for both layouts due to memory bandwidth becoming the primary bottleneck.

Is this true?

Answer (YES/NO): NO